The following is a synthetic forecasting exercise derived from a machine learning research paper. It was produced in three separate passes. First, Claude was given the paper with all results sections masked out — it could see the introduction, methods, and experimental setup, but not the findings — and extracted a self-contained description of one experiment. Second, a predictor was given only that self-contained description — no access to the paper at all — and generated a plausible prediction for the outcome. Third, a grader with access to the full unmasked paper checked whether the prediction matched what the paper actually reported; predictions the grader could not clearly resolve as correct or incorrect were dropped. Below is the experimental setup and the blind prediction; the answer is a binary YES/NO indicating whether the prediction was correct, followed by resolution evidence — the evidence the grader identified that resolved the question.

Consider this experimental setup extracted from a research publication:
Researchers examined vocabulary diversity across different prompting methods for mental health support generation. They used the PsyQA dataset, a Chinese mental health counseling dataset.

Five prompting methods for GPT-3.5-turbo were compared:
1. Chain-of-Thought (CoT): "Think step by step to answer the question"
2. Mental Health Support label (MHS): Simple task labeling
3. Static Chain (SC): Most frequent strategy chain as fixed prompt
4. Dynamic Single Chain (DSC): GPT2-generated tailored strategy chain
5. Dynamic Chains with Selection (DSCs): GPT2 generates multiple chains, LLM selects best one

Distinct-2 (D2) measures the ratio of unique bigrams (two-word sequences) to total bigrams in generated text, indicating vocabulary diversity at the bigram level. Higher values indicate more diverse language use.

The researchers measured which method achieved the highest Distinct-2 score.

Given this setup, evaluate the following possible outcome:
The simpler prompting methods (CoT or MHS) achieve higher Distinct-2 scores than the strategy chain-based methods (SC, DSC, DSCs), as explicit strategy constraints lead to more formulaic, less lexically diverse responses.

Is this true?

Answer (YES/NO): NO